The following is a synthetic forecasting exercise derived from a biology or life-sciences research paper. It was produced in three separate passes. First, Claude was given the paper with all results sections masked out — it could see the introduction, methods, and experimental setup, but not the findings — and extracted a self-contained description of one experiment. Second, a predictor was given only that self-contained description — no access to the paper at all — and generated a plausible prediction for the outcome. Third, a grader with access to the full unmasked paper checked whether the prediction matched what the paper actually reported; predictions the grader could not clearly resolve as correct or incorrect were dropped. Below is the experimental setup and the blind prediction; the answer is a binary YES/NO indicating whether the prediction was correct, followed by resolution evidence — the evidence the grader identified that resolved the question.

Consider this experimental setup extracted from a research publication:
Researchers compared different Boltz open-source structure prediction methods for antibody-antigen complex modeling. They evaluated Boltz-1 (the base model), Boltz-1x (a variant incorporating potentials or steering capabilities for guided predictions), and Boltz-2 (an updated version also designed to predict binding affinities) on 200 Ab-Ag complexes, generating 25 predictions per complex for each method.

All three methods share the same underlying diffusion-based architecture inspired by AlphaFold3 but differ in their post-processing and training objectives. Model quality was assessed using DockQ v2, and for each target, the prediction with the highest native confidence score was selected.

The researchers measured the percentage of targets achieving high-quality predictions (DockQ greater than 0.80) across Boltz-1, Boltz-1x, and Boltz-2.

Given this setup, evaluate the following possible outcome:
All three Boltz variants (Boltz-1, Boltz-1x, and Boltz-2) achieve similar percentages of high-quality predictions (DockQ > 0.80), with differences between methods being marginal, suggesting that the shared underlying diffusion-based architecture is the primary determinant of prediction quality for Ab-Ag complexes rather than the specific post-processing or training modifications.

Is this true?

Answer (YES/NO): NO